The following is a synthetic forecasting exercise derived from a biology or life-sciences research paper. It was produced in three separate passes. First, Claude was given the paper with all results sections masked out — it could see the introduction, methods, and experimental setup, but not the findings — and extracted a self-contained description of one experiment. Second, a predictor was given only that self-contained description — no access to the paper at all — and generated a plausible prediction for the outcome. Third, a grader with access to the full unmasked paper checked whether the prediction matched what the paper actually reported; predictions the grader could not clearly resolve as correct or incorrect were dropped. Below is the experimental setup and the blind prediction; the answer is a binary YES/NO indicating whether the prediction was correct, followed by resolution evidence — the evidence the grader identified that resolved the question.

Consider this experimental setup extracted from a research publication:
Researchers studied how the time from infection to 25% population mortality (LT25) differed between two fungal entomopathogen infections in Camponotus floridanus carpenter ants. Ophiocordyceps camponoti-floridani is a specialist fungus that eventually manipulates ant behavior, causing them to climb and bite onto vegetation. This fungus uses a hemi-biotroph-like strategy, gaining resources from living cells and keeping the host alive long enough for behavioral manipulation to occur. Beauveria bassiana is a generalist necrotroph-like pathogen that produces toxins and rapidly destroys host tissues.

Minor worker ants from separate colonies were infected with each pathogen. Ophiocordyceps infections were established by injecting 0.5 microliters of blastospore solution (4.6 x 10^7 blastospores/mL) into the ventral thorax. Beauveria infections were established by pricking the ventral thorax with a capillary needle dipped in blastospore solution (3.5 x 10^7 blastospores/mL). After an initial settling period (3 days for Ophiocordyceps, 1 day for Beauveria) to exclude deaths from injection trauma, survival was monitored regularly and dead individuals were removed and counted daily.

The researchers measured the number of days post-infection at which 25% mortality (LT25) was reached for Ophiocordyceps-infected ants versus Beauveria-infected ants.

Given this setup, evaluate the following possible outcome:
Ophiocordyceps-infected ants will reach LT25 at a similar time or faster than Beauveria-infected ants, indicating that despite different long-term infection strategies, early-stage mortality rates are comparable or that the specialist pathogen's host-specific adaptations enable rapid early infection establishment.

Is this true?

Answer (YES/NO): NO